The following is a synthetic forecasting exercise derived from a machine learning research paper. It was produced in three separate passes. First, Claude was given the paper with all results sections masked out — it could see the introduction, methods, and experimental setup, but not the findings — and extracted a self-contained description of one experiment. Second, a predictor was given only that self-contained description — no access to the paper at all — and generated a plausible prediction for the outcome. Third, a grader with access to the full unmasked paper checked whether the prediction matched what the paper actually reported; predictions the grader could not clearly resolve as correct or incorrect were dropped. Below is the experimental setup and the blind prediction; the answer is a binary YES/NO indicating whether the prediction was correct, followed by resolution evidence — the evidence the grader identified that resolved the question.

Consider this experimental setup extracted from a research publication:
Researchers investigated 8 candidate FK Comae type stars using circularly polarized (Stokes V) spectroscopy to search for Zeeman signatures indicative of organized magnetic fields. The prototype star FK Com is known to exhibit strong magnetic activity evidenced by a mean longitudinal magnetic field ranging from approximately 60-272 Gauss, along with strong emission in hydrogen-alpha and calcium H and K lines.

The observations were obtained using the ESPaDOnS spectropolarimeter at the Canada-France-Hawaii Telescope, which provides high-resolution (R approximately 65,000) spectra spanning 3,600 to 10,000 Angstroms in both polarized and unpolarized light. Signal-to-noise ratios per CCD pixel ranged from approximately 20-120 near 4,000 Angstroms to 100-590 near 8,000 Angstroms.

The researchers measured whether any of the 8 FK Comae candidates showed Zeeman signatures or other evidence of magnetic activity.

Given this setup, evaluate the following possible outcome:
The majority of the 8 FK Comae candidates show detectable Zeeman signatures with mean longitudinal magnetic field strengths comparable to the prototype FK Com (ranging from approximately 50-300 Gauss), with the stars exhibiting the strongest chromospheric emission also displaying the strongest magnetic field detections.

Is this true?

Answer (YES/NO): NO